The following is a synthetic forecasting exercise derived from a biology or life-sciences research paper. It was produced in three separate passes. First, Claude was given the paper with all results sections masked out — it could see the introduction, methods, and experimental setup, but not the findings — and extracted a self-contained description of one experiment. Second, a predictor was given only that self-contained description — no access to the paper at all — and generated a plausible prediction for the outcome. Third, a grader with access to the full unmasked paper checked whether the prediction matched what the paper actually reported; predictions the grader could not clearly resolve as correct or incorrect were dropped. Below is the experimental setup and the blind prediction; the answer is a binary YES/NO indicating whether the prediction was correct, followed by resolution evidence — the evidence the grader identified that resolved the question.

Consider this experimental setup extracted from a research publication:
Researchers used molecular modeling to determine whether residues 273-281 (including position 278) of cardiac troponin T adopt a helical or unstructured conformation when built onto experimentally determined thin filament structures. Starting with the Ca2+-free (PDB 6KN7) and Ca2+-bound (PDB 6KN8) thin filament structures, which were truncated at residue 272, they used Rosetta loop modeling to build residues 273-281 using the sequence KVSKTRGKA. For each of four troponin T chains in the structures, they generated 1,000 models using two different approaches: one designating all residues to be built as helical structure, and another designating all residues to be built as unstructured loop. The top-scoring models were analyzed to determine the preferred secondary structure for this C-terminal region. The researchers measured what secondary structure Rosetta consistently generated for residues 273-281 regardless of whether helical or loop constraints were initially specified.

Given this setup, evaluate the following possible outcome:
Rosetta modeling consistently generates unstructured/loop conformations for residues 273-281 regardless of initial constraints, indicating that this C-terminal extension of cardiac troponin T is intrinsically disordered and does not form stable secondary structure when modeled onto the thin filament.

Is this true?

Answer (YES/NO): NO